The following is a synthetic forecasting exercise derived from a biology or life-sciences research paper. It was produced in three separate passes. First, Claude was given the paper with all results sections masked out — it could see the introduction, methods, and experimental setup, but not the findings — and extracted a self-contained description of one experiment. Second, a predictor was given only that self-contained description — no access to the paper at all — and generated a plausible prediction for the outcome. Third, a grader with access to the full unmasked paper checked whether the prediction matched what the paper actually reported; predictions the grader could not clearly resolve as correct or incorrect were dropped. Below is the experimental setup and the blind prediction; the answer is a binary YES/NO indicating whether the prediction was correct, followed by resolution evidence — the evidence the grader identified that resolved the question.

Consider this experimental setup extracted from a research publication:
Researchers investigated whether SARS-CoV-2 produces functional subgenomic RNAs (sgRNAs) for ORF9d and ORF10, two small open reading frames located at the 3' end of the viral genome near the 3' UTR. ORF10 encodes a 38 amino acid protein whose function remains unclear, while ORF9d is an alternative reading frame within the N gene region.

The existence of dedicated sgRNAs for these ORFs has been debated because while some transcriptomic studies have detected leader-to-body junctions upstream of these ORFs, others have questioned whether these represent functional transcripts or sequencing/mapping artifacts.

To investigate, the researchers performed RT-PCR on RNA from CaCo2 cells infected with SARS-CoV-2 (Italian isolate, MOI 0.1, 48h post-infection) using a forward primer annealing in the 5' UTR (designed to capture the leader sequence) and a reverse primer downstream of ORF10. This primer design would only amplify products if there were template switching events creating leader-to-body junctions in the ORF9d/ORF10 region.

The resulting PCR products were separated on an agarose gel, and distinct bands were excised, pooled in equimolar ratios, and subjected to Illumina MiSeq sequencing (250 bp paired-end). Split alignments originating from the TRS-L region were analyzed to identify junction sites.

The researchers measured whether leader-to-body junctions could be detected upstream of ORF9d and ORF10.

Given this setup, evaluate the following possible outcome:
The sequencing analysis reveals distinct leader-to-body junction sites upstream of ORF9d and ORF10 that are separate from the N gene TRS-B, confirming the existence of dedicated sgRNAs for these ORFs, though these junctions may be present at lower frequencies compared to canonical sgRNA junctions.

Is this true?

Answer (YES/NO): YES